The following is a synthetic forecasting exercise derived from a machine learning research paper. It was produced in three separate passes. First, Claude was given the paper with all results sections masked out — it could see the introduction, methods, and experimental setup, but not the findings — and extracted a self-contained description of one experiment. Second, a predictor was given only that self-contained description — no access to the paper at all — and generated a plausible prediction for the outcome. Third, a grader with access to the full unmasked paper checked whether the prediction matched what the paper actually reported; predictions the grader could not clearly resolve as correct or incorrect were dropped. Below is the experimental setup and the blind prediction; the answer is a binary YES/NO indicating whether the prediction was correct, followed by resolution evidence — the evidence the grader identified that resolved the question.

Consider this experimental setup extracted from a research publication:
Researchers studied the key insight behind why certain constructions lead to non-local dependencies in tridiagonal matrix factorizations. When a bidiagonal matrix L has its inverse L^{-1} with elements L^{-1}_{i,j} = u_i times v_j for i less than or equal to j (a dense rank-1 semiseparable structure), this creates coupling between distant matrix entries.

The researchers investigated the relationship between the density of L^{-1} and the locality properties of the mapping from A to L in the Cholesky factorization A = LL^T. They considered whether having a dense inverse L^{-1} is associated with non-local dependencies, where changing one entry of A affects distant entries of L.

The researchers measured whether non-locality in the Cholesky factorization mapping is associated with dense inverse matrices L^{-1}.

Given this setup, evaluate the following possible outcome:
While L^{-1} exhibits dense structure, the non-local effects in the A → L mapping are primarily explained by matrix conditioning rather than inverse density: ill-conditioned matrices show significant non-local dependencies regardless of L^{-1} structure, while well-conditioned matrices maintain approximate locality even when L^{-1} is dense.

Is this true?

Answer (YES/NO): NO